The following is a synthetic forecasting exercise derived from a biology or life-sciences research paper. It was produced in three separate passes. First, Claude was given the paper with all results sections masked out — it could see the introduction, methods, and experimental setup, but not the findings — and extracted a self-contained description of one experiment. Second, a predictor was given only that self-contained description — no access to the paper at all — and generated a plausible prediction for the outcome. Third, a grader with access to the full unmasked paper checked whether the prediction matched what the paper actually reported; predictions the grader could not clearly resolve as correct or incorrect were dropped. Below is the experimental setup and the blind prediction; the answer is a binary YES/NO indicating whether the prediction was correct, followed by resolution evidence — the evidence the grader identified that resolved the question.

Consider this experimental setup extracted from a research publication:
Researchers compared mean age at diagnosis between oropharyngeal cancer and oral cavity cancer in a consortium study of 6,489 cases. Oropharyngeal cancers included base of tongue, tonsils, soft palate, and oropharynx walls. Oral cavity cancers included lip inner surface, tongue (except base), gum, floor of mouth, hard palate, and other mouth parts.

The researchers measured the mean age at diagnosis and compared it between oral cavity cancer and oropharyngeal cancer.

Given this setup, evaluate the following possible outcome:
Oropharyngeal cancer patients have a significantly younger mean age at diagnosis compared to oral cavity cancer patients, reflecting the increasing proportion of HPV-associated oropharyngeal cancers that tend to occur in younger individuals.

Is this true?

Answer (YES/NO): YES